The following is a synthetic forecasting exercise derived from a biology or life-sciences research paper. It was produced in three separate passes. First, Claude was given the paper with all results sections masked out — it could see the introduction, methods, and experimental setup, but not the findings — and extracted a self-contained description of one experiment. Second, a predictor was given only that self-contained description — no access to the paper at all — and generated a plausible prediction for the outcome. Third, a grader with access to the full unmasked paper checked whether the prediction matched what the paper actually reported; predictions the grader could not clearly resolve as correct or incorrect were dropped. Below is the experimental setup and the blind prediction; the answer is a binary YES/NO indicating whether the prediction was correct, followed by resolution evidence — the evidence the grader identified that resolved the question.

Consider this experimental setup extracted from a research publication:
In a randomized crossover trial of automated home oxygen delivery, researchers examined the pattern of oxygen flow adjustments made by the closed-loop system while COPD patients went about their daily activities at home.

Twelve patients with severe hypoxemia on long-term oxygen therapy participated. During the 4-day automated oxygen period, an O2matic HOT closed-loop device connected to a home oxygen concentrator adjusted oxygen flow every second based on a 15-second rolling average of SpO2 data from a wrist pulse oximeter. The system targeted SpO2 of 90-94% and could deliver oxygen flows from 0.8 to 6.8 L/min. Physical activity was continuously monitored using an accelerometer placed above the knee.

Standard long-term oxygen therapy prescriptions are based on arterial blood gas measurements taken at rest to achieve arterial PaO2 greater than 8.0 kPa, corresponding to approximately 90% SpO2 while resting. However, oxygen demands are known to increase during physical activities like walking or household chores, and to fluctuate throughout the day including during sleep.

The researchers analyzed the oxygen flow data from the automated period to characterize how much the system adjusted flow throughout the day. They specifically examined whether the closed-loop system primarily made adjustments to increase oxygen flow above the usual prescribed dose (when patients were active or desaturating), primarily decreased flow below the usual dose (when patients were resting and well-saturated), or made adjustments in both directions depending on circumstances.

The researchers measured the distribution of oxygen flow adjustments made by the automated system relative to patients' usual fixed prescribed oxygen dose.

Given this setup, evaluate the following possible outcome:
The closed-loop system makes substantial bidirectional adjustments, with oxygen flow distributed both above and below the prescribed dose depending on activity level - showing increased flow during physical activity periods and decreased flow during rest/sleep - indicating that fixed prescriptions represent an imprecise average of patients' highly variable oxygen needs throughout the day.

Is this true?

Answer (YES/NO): YES